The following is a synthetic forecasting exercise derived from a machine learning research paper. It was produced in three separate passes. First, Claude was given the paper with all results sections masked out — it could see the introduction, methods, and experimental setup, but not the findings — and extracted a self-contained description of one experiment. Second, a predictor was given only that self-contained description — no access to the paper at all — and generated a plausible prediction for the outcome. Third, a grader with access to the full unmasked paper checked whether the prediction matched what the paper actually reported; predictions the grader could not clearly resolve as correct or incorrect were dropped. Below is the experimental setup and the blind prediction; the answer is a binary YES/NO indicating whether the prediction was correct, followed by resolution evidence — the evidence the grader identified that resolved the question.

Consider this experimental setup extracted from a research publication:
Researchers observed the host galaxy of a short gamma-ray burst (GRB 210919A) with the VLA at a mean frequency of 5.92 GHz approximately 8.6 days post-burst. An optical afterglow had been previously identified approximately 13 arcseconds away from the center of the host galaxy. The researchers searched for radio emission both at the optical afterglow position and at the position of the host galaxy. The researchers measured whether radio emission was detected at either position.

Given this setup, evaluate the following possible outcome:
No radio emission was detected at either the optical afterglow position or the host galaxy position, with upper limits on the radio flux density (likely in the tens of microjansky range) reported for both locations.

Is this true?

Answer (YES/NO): NO